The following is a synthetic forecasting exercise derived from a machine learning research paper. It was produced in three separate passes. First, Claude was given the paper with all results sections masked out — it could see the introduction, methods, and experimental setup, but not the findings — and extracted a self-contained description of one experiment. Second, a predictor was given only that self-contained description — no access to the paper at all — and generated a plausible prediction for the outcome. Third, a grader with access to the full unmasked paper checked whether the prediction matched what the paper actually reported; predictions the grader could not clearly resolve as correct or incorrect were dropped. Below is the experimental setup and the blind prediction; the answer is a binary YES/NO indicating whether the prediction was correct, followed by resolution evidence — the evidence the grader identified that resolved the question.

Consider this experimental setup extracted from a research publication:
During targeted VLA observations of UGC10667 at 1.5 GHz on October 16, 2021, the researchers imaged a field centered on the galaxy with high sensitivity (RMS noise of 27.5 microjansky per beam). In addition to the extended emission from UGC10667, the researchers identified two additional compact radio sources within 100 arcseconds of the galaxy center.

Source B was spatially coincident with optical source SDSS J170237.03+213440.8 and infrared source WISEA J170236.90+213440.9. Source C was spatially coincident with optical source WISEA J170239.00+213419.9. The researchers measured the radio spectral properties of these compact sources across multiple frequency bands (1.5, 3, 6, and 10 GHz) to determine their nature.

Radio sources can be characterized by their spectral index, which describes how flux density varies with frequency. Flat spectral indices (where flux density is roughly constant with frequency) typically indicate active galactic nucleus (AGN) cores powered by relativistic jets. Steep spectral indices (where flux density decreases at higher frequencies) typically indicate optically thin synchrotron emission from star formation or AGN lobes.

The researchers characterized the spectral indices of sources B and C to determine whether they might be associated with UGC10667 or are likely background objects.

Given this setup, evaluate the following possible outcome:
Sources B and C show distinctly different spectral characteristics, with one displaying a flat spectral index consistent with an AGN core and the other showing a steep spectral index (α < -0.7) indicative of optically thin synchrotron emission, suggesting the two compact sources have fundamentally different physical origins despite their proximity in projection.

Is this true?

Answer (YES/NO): NO